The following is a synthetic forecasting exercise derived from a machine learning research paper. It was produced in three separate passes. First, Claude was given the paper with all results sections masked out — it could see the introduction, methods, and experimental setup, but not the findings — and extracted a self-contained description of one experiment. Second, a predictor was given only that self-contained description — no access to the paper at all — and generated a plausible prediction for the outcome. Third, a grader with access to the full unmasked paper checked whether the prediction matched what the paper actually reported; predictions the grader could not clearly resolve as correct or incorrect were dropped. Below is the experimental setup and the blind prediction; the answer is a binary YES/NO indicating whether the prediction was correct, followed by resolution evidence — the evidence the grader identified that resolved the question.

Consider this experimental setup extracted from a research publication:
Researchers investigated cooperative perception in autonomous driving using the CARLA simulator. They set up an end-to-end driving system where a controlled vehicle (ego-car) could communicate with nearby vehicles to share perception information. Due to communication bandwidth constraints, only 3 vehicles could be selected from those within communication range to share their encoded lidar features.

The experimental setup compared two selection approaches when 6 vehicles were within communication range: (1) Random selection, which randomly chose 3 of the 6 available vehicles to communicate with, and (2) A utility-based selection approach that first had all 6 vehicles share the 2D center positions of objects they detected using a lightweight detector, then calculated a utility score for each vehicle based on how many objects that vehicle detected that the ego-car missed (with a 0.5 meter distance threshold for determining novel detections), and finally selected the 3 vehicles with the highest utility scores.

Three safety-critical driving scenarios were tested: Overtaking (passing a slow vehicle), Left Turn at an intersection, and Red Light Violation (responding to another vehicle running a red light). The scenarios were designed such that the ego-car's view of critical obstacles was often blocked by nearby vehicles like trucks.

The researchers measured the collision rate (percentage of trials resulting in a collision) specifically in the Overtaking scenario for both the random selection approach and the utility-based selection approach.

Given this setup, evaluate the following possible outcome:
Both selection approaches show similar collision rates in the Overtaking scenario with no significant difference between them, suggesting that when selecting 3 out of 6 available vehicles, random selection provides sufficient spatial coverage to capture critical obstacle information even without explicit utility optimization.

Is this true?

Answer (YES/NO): NO